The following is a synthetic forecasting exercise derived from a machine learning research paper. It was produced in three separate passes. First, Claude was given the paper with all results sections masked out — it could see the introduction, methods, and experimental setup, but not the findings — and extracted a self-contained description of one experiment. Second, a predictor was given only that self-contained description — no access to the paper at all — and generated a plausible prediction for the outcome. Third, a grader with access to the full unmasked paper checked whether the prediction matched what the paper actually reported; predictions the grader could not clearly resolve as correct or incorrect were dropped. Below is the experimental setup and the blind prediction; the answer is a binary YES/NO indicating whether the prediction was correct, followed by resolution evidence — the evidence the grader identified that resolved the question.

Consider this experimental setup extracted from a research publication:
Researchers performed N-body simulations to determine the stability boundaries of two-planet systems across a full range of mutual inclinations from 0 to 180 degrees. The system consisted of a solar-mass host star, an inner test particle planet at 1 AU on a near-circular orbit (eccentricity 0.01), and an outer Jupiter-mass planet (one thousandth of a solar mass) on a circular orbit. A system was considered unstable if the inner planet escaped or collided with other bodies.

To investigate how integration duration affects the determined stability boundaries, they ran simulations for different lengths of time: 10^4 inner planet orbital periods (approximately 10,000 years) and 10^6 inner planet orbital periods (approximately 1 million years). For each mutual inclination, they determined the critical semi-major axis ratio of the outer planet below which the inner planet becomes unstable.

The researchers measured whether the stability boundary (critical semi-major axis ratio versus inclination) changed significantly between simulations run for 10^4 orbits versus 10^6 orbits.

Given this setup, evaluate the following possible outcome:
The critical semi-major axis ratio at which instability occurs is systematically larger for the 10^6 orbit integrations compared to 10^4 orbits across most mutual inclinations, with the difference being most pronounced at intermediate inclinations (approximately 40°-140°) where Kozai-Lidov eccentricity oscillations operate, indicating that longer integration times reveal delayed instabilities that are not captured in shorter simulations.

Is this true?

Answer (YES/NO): NO